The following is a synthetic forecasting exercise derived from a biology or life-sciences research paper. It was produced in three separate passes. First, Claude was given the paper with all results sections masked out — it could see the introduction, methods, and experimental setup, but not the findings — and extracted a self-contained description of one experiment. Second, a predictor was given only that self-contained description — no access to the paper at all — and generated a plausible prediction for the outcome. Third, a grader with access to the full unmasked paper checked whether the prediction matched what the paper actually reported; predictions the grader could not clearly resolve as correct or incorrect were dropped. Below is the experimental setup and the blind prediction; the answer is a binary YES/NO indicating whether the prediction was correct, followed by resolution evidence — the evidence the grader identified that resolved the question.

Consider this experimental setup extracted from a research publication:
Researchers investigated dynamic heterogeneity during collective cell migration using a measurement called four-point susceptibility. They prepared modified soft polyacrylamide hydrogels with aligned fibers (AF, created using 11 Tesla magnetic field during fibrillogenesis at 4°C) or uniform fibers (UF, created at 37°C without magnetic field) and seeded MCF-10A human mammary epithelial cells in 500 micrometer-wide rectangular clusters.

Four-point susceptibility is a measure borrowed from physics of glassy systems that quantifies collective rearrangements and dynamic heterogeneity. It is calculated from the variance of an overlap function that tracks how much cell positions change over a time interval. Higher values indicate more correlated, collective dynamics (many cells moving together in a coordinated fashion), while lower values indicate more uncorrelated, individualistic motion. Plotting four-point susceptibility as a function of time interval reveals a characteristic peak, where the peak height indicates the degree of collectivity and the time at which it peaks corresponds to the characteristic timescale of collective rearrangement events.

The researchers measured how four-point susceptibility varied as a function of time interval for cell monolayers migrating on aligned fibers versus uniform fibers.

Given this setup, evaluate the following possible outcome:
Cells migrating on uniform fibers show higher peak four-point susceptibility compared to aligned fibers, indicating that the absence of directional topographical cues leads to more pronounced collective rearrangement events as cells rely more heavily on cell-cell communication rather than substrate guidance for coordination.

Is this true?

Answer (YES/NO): NO